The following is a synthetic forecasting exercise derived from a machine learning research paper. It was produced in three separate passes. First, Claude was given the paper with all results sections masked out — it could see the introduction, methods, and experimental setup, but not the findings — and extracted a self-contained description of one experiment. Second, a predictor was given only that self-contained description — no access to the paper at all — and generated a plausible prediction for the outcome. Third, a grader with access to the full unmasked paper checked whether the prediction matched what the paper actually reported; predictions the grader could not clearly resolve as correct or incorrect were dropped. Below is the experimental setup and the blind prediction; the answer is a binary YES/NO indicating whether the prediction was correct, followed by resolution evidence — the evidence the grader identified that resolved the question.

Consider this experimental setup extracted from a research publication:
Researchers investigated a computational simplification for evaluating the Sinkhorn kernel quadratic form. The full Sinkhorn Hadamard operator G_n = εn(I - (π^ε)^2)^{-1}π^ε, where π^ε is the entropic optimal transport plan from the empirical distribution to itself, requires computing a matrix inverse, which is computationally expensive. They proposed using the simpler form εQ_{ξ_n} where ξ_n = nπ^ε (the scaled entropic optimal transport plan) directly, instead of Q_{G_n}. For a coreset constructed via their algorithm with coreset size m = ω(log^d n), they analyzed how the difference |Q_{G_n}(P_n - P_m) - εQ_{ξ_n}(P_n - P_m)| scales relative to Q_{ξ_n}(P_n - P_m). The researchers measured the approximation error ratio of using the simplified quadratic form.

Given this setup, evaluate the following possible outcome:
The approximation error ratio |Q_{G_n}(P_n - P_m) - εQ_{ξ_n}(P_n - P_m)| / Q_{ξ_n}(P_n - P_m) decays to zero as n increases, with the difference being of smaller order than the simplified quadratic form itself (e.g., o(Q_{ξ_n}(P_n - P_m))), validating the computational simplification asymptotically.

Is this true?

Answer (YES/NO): YES